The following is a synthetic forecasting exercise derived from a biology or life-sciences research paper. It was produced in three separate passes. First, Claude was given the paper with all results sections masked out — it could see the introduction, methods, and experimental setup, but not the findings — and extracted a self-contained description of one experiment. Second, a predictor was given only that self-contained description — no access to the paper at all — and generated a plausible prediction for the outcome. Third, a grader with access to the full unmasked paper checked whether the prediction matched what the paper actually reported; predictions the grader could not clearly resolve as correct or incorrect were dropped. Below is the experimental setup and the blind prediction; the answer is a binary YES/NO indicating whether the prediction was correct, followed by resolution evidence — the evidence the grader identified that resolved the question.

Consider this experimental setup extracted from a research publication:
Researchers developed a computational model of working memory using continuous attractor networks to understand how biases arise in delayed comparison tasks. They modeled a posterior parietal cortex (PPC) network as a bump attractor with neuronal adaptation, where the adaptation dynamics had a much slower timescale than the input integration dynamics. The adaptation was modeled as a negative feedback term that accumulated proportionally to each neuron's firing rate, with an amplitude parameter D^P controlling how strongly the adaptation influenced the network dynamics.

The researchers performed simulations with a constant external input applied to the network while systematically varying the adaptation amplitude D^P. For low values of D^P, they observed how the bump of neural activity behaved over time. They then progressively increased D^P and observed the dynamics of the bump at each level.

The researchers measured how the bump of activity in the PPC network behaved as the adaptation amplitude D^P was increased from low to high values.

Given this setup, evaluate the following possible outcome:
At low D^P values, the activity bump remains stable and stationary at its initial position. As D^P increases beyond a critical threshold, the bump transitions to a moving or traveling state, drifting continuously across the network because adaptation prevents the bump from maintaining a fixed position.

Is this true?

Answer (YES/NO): NO